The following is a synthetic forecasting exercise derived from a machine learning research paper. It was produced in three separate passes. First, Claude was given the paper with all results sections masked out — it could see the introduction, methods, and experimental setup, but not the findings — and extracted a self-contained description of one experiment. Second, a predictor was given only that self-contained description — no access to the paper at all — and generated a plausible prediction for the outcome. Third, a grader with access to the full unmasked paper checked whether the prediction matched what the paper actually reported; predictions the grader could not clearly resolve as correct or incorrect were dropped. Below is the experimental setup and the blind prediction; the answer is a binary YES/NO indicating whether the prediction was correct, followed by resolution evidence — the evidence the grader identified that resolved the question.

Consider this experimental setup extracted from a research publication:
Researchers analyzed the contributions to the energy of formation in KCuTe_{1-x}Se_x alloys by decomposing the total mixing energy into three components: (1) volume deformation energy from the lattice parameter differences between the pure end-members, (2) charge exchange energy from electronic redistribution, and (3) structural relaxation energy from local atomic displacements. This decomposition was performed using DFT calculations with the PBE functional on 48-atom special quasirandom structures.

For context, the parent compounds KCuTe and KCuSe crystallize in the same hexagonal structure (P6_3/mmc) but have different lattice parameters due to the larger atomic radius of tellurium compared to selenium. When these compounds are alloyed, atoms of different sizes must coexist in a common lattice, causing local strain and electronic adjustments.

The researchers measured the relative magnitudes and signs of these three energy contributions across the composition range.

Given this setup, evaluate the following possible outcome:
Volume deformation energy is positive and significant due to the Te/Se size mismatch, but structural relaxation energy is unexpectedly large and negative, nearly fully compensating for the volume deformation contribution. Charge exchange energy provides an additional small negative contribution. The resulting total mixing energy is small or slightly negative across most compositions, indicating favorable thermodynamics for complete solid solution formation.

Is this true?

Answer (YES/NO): NO